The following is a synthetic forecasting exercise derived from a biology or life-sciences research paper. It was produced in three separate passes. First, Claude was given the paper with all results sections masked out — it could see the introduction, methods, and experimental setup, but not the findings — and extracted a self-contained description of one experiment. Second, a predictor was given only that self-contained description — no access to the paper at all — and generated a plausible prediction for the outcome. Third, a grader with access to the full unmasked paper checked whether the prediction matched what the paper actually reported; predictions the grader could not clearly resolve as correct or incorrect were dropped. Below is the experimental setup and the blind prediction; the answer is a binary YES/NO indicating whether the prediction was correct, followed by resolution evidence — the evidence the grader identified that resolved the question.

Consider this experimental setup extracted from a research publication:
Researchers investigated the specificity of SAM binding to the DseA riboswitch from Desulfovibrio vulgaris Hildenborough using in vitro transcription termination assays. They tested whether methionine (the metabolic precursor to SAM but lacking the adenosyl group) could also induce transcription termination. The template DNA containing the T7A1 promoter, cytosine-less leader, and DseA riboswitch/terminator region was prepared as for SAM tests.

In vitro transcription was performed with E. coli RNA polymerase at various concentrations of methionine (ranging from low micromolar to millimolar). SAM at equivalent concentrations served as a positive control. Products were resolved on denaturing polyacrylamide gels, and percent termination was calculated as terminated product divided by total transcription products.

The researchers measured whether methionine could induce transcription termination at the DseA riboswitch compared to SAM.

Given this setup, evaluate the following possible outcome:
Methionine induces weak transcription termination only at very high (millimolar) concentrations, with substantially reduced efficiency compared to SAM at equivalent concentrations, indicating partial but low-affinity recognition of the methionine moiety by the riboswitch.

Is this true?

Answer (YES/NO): NO